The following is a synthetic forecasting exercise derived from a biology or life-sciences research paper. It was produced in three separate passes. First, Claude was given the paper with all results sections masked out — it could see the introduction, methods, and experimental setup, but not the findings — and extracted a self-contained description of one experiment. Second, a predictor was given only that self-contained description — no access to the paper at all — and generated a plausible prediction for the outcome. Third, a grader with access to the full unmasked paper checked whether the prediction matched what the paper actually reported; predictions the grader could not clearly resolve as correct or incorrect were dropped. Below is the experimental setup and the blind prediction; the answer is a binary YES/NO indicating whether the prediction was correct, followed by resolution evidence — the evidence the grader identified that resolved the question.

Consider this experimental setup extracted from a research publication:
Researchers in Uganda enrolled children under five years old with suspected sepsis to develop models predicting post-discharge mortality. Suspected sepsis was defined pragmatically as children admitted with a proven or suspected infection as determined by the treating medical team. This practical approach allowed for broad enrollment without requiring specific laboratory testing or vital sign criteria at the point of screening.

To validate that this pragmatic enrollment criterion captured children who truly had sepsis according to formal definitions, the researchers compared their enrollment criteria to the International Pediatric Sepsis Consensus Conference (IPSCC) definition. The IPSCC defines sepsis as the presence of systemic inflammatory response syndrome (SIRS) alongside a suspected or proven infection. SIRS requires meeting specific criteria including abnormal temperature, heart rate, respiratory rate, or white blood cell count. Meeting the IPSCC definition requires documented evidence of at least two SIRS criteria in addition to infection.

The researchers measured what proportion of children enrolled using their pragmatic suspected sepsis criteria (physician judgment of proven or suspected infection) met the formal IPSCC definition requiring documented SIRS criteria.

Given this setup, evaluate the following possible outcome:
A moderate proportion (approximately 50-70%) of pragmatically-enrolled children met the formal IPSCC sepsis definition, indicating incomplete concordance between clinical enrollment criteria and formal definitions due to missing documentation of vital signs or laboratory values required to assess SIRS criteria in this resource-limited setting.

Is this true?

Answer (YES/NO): NO